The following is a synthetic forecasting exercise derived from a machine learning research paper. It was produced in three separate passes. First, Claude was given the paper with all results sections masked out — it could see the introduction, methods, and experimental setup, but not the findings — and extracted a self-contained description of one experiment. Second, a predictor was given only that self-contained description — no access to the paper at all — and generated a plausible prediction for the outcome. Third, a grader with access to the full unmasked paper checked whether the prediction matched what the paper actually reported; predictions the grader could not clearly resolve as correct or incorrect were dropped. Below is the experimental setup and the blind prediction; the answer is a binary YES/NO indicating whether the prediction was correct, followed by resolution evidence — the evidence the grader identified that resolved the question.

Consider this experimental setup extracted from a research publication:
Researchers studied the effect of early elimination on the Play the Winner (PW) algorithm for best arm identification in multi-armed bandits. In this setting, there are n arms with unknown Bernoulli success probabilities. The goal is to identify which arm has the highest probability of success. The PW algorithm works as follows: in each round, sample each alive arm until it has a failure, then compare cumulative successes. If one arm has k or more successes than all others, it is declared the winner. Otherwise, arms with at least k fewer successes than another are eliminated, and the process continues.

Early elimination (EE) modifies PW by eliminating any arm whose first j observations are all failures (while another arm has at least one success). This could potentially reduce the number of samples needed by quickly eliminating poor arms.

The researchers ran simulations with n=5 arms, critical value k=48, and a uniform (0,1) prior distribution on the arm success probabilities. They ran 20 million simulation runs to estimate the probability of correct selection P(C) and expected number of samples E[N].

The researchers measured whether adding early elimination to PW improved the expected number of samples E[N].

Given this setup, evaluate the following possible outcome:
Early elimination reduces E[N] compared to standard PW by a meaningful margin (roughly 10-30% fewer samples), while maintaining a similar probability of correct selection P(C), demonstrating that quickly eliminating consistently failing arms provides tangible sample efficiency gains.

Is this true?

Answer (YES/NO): NO